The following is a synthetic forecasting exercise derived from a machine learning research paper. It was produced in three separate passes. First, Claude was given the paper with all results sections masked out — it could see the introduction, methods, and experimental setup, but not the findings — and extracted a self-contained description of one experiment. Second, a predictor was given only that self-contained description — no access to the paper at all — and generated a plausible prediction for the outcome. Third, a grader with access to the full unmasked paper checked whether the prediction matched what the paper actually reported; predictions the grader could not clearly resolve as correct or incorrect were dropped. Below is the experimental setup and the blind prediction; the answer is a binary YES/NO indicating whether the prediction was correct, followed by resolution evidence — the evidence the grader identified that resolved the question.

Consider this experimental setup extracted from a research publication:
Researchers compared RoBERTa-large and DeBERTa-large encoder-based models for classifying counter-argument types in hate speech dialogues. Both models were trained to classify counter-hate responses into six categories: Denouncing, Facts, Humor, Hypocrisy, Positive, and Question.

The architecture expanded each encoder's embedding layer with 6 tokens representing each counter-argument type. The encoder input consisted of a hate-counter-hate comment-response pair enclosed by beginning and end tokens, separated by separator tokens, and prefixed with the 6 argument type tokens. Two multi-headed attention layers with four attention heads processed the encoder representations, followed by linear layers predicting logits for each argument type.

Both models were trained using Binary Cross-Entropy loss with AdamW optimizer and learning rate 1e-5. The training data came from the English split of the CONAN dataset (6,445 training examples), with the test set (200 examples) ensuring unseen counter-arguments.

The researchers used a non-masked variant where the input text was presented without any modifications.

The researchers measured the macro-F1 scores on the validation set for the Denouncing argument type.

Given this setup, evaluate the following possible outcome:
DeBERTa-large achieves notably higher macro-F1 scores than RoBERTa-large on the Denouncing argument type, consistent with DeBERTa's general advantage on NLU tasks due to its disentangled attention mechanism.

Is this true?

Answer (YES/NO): YES